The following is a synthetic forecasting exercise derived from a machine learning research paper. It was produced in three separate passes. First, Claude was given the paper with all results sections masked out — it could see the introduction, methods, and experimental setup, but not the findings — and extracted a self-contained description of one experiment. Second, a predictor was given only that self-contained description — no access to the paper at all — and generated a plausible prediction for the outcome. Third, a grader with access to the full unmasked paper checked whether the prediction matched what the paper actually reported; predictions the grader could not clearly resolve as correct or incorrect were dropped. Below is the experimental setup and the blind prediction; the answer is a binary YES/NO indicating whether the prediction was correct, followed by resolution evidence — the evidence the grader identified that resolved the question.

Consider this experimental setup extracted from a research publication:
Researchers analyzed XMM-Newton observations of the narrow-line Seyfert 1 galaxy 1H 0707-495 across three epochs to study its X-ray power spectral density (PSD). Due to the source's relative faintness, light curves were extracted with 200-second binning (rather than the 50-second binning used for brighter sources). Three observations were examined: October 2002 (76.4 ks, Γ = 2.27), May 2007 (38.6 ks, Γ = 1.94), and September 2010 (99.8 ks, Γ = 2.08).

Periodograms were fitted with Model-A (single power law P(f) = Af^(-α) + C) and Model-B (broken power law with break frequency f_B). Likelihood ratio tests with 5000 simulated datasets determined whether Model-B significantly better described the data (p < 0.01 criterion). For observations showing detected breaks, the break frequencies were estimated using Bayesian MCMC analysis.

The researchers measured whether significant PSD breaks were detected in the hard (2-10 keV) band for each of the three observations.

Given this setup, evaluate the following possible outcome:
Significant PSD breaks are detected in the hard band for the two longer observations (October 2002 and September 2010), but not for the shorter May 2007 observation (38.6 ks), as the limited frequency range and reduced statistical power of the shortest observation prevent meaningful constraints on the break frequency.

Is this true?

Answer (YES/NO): NO